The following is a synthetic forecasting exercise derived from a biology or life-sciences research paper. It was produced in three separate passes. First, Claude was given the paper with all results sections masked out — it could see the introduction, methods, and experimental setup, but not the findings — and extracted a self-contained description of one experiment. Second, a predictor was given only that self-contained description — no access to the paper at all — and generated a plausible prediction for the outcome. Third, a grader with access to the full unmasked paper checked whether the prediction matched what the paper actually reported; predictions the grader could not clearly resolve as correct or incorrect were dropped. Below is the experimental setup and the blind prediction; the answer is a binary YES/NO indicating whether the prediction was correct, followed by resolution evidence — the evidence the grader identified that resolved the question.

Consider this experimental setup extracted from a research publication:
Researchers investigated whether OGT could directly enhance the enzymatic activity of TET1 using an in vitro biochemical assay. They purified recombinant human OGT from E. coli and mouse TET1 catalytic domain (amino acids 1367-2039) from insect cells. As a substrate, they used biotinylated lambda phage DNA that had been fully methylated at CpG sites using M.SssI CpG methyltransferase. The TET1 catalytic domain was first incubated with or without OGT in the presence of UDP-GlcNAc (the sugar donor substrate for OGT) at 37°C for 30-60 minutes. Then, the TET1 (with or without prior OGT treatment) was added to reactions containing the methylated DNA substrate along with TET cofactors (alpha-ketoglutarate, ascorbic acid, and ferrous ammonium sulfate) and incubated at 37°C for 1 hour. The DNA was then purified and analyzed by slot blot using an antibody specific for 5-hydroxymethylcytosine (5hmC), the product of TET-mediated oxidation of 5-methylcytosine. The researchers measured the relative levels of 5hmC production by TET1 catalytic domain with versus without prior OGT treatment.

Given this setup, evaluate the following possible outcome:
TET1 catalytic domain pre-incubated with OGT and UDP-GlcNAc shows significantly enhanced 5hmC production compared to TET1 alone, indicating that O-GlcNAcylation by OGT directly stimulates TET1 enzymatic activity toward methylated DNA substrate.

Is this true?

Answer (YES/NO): YES